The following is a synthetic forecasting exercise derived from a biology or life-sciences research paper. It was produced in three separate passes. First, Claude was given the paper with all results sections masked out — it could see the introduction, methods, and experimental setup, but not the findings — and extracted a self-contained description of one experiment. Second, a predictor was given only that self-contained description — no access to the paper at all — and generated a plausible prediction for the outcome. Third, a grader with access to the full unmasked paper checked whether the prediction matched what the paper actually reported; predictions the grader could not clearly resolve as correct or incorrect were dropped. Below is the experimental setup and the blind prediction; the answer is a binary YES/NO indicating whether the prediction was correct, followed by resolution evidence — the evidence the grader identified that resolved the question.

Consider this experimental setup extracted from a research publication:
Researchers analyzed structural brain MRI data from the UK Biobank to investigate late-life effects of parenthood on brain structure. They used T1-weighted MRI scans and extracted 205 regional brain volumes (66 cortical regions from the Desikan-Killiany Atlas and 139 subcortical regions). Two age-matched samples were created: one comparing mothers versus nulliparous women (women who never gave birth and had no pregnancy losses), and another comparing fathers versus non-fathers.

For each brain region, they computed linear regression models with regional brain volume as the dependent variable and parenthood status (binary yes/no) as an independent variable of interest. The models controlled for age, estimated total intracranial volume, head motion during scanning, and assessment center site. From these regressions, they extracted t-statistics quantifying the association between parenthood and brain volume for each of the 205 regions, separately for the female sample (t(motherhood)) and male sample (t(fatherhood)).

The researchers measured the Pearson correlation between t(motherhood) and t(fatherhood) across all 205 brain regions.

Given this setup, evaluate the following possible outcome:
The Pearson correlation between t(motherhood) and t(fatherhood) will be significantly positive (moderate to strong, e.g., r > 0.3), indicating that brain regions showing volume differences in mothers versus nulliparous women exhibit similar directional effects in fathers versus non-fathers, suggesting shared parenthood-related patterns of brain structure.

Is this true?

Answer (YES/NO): YES